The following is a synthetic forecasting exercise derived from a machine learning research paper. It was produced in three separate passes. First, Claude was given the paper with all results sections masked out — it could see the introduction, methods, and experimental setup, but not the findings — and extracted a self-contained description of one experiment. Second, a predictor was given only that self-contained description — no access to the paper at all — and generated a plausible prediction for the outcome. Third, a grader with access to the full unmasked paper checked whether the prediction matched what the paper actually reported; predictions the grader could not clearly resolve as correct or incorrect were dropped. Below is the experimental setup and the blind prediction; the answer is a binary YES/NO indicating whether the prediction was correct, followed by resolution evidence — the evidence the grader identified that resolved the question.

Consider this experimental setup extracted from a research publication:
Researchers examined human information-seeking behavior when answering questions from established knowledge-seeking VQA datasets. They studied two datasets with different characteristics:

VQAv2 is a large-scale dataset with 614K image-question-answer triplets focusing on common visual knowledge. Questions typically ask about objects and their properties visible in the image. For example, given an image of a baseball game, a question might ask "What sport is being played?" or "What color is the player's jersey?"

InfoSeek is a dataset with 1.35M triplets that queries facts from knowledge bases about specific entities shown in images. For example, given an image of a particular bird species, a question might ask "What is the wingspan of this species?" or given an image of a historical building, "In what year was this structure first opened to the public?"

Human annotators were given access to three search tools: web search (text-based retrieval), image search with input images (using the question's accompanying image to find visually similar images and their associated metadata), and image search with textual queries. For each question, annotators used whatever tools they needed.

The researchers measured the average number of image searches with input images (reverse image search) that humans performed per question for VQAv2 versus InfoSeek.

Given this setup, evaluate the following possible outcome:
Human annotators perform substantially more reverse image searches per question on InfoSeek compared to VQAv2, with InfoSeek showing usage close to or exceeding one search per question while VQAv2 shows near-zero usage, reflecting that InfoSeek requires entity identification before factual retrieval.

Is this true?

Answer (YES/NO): YES